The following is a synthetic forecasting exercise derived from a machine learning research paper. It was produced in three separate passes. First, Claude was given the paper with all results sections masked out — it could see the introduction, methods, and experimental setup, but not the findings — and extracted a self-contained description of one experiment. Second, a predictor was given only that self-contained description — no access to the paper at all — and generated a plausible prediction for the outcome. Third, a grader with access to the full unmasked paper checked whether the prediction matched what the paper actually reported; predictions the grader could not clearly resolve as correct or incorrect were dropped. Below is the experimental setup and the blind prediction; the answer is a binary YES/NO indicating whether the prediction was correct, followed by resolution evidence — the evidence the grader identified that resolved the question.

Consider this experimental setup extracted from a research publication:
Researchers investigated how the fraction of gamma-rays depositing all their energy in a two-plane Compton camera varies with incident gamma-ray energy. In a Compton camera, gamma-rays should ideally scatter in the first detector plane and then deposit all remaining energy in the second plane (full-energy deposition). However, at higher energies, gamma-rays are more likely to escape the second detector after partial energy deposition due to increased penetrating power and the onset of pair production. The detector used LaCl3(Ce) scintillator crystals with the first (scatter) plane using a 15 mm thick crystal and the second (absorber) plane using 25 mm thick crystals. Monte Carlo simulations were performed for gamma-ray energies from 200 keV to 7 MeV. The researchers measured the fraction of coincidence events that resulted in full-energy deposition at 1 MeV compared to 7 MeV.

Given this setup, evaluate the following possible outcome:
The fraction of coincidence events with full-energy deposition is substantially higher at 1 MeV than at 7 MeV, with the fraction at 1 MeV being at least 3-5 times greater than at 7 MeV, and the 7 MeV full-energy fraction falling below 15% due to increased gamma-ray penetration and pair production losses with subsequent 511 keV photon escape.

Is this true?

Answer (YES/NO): YES